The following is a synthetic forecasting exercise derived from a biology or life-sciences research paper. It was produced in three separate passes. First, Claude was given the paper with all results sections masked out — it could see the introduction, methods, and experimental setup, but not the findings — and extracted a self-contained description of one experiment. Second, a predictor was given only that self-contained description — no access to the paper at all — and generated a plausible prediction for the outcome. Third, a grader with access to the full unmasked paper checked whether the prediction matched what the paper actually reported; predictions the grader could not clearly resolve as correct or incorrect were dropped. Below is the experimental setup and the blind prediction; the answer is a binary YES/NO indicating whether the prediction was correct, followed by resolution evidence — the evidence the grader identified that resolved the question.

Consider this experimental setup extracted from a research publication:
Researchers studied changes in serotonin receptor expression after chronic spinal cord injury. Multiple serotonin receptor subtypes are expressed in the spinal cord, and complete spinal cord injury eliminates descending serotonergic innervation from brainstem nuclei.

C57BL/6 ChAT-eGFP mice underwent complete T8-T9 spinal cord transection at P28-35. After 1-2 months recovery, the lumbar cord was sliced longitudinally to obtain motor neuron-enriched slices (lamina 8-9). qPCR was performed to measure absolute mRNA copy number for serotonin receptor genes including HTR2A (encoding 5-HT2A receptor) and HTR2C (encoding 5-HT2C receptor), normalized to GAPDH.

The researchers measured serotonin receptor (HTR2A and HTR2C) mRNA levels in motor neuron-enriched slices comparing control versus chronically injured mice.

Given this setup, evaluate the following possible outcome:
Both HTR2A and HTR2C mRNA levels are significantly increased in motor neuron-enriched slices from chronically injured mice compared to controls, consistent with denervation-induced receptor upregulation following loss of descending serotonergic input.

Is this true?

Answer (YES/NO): NO